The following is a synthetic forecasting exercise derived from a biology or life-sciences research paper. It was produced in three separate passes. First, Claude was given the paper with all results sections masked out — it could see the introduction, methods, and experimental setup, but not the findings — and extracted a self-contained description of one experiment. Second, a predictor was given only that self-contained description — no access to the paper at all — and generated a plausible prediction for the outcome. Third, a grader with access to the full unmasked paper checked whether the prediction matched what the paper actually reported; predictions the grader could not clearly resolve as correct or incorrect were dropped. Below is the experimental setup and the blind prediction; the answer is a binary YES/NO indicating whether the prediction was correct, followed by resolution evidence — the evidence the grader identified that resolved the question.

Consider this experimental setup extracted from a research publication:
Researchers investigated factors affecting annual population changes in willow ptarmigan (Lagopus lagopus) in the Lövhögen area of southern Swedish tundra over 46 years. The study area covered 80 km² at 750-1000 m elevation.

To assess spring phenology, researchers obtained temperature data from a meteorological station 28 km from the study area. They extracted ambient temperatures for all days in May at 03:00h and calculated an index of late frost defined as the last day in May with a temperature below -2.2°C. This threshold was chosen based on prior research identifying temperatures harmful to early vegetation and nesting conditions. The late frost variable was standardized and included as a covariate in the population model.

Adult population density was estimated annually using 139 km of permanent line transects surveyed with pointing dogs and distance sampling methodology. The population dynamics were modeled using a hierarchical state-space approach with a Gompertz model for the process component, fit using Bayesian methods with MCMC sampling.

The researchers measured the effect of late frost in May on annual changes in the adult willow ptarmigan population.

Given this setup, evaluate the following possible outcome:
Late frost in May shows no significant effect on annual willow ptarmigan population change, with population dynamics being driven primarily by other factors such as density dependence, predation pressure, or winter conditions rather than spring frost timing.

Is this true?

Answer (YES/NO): NO